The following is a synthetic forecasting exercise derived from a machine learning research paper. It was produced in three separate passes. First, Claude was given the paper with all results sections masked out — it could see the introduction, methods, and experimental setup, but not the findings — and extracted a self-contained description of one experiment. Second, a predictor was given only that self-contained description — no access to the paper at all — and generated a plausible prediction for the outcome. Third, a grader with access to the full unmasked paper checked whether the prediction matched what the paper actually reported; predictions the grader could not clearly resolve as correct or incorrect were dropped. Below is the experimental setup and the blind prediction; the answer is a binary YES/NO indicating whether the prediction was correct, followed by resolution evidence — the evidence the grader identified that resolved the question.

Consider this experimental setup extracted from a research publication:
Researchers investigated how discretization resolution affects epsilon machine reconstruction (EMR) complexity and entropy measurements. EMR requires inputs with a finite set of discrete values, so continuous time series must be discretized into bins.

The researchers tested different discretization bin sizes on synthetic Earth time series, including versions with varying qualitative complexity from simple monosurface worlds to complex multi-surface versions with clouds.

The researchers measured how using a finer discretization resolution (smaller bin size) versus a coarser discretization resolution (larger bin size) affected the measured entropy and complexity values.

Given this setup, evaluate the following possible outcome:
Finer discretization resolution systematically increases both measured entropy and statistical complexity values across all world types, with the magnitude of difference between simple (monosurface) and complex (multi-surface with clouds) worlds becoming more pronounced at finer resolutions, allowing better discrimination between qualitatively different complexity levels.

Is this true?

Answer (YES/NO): NO